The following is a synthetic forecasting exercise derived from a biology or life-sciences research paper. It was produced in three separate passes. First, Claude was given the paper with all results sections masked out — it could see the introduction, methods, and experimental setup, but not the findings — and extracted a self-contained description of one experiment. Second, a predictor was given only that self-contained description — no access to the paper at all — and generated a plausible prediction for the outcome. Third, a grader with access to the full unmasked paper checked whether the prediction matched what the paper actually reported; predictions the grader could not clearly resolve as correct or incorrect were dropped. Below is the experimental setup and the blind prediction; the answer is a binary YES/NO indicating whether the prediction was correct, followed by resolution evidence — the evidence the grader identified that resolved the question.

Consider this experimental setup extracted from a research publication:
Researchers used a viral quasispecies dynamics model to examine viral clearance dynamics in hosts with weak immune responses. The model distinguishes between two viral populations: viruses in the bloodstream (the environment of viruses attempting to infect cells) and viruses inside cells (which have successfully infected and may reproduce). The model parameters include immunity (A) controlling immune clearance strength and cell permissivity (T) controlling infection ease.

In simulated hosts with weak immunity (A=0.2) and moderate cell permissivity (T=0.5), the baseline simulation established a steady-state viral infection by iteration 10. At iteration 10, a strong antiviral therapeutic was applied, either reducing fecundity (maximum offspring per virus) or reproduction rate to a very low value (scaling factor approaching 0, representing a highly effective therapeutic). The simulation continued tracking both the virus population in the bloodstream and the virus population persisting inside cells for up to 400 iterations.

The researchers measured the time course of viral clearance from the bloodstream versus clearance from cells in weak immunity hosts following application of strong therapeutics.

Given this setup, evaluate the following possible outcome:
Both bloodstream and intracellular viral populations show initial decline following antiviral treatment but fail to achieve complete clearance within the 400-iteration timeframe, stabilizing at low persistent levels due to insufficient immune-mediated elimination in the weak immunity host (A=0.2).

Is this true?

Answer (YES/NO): NO